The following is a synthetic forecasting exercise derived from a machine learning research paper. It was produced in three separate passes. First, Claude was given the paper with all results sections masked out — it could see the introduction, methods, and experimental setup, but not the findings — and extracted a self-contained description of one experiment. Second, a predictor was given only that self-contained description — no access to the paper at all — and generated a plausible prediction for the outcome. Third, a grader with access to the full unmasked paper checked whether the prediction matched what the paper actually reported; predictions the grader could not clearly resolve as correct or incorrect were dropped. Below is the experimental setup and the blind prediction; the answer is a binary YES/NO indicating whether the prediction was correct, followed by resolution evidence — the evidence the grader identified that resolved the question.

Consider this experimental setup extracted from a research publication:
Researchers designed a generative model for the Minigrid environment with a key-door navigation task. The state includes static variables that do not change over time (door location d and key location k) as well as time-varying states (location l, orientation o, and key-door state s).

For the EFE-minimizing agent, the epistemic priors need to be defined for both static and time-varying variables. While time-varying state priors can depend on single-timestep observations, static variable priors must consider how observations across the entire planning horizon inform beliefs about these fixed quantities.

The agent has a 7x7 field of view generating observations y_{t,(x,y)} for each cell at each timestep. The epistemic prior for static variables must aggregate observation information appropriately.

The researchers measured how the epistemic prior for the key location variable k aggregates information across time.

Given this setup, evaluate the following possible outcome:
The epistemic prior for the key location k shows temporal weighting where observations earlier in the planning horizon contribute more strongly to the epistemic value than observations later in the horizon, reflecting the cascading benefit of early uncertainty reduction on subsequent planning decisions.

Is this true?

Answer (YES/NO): NO